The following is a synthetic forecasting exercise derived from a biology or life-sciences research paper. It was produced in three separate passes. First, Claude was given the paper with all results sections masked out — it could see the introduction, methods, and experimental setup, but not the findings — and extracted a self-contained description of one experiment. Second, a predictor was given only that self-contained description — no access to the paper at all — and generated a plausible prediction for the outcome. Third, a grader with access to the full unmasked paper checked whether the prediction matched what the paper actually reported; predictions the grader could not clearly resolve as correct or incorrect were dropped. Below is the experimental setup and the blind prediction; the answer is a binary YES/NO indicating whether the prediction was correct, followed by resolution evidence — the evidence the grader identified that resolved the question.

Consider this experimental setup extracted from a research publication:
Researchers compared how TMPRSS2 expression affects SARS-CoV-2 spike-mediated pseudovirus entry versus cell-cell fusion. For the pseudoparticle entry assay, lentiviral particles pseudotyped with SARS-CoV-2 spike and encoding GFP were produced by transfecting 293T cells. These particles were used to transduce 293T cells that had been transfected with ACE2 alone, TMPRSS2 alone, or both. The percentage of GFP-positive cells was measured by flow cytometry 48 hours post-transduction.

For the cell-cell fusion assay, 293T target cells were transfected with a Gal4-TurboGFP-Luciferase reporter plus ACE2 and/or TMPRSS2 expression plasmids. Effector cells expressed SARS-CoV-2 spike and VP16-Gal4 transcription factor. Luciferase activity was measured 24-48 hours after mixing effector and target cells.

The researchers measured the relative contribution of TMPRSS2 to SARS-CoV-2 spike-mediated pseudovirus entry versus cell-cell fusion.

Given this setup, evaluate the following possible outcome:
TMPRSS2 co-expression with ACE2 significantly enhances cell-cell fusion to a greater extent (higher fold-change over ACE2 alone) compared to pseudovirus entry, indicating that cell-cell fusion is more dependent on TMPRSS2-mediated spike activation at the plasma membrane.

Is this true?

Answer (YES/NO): NO